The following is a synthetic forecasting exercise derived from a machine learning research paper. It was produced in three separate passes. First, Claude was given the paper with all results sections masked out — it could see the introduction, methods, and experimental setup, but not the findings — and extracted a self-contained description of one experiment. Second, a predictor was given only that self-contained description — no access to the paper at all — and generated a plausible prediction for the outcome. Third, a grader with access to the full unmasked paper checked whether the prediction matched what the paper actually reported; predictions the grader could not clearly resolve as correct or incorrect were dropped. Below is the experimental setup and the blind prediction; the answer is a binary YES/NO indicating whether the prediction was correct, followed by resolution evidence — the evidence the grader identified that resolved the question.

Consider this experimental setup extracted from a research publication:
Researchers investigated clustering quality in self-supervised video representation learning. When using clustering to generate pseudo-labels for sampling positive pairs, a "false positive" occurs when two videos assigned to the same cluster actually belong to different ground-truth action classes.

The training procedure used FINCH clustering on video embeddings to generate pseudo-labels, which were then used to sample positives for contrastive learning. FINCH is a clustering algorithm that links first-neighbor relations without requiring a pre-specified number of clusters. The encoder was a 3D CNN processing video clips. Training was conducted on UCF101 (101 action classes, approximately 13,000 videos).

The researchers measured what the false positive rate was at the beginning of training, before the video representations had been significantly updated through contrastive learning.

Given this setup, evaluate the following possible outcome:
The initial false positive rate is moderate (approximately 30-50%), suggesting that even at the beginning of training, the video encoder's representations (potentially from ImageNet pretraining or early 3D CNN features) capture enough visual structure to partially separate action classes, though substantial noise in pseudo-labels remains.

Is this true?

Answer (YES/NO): NO